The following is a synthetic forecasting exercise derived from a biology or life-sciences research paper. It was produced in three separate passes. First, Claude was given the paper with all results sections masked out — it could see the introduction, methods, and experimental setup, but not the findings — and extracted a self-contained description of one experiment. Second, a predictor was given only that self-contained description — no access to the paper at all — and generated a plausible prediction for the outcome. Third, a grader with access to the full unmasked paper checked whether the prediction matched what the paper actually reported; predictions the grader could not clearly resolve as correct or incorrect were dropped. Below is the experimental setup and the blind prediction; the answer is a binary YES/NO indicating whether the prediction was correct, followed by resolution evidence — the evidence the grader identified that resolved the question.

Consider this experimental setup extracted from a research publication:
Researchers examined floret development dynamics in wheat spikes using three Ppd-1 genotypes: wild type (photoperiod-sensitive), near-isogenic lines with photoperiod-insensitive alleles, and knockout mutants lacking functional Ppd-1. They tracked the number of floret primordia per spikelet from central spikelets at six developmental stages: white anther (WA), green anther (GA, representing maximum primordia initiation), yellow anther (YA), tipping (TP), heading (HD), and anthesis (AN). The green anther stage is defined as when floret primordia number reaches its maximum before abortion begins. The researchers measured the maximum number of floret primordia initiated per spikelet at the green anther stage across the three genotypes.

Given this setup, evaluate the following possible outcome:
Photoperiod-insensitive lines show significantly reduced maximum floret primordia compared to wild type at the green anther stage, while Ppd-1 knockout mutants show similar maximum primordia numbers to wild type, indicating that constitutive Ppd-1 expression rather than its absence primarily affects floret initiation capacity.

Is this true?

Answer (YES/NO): NO